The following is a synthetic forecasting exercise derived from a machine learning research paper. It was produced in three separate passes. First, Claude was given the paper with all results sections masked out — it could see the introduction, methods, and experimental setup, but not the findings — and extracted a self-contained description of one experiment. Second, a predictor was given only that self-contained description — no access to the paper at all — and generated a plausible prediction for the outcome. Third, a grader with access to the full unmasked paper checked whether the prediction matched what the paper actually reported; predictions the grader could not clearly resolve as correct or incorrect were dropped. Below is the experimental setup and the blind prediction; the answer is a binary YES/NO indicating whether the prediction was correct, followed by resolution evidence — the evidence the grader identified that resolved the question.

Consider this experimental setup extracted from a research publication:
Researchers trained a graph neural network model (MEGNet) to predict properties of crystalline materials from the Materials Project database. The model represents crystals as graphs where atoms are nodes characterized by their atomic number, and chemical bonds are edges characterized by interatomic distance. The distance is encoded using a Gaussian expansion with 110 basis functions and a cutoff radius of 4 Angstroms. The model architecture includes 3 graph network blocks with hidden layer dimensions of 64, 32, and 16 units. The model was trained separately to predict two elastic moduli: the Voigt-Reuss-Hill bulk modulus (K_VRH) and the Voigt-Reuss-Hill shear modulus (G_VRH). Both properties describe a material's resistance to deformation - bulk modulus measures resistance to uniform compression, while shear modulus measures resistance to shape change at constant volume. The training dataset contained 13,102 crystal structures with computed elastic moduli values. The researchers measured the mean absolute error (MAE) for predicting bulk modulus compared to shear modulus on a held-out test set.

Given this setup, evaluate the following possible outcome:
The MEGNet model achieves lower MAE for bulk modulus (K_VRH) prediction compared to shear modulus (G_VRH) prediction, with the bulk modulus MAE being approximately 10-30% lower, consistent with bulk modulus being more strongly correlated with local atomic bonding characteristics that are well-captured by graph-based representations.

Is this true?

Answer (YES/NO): NO